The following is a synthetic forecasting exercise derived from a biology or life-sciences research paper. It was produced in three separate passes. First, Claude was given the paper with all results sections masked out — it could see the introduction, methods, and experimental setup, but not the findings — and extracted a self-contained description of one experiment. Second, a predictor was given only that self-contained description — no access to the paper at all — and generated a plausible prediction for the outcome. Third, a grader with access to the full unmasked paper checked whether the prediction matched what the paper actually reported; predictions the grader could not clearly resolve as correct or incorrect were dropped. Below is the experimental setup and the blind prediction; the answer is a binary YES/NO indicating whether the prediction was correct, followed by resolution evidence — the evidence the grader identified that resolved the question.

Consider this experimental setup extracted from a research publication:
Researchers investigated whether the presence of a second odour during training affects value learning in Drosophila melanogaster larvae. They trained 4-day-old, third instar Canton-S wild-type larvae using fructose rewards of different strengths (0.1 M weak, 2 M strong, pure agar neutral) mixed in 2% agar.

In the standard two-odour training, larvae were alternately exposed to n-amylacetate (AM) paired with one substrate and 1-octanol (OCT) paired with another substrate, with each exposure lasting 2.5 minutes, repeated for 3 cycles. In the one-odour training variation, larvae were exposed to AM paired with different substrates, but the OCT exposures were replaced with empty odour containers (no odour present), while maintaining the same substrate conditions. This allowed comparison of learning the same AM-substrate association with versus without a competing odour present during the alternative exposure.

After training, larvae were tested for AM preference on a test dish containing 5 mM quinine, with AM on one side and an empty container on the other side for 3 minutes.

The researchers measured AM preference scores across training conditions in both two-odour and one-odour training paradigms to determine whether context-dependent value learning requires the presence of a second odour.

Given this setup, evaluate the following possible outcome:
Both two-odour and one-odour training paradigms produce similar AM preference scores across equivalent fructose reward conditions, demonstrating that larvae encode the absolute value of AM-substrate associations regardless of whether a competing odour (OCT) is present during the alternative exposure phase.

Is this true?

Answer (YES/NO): NO